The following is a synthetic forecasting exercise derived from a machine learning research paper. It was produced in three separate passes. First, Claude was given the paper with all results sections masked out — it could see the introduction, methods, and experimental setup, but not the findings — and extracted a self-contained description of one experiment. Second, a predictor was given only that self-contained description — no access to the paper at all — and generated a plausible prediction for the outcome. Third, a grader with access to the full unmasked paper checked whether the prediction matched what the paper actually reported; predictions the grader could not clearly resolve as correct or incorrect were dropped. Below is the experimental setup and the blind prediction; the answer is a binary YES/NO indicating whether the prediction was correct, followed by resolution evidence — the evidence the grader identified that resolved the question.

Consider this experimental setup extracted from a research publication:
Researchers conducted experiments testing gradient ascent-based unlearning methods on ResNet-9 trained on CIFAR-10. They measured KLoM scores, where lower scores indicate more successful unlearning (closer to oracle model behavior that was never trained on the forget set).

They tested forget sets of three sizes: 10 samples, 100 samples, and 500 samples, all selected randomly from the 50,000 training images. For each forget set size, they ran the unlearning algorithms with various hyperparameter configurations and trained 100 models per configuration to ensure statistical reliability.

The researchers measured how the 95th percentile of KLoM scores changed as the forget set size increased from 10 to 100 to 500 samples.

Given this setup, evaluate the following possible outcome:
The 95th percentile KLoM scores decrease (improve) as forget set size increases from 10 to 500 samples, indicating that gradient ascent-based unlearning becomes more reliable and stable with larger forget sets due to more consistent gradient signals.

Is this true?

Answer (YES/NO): NO